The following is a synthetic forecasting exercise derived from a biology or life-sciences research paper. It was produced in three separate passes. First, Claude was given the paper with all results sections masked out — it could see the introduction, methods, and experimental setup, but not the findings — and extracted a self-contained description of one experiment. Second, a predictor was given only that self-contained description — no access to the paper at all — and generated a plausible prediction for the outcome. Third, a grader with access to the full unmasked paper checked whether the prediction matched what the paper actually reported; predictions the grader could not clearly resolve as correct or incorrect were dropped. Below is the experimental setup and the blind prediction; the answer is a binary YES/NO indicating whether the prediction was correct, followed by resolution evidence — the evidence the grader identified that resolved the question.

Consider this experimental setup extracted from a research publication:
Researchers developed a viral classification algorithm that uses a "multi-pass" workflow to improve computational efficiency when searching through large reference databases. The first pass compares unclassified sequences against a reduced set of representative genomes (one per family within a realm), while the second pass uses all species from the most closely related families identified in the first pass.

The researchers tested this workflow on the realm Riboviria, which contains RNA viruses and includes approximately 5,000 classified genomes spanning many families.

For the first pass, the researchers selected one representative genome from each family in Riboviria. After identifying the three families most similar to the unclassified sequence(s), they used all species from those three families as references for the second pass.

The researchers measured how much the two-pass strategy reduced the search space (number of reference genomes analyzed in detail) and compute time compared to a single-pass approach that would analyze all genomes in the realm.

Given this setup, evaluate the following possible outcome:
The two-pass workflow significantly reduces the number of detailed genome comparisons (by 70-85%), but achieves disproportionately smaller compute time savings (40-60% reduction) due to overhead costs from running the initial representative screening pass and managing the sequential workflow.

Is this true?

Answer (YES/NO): NO